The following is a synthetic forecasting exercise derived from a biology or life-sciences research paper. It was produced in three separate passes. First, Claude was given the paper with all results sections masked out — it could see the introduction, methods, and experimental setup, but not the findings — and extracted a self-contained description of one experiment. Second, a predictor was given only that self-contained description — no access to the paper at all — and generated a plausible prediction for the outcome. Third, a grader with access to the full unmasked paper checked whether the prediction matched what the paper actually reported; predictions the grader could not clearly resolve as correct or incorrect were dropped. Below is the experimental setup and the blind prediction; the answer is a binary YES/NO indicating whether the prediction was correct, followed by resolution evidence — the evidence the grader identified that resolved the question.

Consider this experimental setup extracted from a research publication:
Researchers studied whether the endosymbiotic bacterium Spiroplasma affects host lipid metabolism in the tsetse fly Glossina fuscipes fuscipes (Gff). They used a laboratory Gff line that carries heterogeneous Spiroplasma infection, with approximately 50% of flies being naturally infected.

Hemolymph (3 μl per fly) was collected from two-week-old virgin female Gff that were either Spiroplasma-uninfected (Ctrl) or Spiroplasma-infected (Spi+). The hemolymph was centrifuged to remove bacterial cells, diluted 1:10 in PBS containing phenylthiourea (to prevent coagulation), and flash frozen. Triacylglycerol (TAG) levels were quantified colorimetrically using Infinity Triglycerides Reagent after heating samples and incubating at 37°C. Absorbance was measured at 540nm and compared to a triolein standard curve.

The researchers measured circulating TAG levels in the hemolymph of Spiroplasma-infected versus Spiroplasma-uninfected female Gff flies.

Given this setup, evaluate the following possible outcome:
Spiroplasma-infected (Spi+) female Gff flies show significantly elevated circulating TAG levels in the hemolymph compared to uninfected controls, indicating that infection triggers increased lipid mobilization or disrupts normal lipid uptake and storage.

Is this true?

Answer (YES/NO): NO